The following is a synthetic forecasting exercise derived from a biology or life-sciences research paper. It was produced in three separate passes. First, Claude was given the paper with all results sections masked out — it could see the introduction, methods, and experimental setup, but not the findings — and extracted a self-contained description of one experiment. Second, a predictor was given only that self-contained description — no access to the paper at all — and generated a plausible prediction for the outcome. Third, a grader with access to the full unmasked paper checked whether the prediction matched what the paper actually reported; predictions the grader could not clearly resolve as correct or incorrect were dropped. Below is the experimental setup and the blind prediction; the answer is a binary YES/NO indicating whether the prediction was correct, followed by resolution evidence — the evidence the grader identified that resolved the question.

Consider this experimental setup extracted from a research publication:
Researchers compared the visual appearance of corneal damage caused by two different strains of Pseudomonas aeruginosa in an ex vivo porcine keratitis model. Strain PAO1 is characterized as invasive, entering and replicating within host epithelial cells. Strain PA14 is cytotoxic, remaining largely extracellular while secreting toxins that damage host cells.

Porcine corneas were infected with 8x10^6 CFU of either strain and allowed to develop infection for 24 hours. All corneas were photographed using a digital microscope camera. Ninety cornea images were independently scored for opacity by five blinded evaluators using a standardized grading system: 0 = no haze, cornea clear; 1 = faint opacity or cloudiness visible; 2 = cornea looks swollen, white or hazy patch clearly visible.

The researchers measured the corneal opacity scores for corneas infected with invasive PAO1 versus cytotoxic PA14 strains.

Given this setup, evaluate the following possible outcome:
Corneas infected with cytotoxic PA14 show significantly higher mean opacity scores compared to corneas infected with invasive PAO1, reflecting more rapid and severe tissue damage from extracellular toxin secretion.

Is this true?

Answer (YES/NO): NO